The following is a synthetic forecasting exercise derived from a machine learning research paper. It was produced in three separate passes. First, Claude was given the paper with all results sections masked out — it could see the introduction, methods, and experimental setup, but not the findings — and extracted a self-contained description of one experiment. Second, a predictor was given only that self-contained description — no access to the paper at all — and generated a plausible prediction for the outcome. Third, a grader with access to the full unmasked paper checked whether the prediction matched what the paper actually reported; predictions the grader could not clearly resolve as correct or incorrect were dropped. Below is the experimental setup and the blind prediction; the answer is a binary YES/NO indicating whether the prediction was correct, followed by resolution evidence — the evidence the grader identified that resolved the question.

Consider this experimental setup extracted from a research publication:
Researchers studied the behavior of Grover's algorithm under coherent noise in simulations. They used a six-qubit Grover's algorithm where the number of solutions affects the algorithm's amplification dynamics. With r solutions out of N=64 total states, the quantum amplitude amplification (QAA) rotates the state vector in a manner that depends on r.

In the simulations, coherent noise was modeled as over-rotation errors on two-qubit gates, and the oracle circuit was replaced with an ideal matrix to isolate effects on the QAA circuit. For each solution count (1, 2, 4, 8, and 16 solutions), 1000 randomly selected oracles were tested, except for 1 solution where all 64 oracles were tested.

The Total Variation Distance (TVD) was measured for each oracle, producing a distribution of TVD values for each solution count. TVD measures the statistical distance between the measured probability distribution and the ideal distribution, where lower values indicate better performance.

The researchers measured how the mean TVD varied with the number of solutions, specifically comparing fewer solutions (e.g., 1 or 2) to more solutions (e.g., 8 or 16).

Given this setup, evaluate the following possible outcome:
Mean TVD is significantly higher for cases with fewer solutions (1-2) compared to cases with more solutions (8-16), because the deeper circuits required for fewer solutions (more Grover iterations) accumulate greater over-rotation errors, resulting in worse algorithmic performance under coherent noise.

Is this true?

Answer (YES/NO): NO